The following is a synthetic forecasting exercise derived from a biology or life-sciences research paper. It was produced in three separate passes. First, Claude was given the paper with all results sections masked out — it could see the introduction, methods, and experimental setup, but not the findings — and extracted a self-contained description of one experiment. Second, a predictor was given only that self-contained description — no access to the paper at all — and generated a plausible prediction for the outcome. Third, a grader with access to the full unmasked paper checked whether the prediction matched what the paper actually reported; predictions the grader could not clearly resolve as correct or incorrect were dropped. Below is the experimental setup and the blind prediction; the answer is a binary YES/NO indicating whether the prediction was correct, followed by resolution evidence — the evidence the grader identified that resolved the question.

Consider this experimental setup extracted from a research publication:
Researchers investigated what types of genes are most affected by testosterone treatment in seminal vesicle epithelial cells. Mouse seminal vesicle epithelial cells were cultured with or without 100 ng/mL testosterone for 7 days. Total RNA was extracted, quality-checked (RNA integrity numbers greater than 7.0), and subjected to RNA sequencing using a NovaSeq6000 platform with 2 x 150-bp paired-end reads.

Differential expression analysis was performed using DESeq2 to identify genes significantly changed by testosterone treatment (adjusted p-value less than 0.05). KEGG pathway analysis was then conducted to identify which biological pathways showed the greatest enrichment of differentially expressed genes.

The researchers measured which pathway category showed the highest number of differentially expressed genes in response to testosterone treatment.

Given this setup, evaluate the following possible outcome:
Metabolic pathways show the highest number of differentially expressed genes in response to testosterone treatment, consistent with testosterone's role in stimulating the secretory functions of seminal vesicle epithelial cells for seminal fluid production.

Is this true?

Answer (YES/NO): YES